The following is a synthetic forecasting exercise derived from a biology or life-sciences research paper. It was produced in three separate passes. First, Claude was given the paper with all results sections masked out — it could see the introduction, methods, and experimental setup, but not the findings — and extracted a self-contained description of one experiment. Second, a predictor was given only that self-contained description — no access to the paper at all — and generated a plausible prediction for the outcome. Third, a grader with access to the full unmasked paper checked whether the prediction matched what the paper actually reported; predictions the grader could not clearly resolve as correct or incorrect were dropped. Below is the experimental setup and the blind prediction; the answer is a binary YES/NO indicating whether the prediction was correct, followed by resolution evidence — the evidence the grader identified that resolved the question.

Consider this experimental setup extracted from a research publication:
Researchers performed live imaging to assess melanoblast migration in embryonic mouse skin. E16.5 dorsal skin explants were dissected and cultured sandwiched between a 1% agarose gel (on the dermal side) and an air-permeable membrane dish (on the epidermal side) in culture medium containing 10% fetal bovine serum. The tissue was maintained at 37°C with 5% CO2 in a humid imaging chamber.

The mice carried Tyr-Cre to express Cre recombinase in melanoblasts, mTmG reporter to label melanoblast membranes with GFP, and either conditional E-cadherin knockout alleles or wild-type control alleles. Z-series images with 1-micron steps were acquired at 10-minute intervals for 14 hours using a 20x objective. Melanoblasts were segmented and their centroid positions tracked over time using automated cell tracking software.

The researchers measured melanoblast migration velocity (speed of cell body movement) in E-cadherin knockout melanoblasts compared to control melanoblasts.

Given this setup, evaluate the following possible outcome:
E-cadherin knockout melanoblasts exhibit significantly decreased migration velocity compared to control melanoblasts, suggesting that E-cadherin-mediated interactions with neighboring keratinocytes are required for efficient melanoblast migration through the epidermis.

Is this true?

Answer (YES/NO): YES